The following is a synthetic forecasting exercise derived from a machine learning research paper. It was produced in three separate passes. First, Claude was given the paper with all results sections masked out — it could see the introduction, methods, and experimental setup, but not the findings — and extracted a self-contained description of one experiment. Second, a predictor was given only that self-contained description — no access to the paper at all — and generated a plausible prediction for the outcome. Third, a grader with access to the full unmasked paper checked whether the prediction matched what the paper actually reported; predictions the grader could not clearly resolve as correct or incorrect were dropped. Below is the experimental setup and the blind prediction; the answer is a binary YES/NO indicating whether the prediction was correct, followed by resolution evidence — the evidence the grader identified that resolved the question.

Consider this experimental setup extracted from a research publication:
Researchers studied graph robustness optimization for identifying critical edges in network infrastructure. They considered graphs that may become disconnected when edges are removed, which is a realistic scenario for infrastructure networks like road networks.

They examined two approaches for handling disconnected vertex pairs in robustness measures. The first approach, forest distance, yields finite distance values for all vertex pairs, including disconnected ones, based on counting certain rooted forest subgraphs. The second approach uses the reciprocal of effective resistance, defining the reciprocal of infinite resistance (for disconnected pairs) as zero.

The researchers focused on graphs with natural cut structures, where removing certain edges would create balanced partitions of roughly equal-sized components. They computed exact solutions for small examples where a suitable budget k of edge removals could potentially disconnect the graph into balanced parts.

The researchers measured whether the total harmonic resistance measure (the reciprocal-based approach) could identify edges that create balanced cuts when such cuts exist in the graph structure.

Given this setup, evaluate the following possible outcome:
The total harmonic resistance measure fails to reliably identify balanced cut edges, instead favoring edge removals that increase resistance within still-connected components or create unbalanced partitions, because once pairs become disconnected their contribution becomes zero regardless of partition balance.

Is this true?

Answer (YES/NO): NO